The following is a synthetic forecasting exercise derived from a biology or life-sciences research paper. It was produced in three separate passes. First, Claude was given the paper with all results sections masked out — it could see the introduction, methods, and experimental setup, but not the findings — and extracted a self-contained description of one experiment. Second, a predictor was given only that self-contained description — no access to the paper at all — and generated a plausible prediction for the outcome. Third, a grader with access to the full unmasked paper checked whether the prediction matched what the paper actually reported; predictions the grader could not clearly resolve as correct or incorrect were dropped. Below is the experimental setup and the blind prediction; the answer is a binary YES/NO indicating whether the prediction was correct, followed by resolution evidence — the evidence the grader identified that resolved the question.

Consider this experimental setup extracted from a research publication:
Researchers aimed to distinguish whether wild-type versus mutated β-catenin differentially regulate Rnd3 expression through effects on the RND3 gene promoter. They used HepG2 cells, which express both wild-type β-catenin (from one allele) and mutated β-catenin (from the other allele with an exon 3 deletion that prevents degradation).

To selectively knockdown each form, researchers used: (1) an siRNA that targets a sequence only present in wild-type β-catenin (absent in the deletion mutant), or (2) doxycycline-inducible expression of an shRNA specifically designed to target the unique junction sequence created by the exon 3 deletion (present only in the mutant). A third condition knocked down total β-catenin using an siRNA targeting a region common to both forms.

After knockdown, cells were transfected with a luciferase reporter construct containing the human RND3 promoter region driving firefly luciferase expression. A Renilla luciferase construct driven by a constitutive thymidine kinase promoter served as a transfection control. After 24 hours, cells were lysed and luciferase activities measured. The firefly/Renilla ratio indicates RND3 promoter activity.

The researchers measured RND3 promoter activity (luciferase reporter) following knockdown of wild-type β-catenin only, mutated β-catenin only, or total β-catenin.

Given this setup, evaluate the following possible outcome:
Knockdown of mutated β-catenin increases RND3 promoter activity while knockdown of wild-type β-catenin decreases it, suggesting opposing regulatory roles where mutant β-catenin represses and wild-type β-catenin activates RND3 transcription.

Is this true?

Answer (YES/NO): NO